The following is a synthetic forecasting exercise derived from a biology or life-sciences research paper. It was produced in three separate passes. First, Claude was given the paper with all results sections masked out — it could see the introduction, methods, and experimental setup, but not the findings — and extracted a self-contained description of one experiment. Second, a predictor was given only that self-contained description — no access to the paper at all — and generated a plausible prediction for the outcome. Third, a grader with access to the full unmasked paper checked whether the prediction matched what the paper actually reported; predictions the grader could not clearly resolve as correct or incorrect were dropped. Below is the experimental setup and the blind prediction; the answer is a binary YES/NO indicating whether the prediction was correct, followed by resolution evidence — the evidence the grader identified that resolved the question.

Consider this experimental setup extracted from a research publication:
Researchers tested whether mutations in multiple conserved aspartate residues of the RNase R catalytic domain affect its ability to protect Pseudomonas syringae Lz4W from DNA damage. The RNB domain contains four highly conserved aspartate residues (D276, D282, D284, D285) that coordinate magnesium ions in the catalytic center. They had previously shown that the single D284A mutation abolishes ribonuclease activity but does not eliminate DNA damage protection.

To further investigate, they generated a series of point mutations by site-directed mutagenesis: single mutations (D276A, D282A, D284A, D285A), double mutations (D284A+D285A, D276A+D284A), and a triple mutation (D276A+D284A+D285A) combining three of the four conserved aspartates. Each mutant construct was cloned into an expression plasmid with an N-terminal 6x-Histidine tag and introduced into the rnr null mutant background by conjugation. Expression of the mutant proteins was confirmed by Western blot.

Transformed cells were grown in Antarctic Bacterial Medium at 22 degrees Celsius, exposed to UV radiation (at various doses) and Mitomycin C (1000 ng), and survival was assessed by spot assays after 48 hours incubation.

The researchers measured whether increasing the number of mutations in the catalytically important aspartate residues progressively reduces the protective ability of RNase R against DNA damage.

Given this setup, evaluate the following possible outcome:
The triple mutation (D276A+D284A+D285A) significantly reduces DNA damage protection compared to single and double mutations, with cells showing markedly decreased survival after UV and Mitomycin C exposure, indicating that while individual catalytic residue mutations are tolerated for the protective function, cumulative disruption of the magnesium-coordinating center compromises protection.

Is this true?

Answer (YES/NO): NO